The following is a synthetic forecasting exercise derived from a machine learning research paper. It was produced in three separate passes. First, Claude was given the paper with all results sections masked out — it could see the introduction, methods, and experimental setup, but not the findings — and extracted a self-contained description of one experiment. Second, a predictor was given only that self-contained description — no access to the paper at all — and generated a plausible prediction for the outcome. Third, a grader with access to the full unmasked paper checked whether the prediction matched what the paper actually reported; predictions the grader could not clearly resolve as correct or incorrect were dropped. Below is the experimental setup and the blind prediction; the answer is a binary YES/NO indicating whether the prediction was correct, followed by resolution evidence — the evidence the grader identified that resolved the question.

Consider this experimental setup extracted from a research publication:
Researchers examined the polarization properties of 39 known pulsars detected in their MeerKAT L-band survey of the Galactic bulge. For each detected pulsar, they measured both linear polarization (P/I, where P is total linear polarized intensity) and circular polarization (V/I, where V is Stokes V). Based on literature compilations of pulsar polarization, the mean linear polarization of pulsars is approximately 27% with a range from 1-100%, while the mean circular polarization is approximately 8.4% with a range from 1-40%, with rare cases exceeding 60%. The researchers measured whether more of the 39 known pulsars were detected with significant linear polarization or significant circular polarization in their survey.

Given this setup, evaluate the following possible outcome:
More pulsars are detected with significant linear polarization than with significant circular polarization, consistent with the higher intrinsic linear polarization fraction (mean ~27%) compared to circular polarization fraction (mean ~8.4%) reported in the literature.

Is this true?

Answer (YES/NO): YES